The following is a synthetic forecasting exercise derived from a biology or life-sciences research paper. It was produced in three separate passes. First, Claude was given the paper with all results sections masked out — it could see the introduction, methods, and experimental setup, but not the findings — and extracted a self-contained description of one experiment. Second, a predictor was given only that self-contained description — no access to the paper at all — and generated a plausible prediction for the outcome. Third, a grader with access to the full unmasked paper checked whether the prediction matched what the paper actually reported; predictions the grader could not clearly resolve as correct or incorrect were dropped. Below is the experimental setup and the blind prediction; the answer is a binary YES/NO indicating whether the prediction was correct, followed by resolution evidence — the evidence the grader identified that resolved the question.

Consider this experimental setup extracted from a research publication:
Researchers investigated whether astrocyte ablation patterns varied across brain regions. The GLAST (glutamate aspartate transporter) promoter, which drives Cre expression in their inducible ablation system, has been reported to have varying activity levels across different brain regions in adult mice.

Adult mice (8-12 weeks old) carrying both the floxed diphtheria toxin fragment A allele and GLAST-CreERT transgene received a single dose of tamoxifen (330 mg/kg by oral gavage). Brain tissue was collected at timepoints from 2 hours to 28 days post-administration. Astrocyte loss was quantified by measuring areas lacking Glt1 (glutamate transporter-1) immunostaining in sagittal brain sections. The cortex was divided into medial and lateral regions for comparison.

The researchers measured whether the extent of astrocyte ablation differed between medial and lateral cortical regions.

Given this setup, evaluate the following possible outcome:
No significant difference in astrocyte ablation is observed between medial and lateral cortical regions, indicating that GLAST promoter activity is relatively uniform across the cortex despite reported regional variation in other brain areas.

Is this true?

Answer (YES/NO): NO